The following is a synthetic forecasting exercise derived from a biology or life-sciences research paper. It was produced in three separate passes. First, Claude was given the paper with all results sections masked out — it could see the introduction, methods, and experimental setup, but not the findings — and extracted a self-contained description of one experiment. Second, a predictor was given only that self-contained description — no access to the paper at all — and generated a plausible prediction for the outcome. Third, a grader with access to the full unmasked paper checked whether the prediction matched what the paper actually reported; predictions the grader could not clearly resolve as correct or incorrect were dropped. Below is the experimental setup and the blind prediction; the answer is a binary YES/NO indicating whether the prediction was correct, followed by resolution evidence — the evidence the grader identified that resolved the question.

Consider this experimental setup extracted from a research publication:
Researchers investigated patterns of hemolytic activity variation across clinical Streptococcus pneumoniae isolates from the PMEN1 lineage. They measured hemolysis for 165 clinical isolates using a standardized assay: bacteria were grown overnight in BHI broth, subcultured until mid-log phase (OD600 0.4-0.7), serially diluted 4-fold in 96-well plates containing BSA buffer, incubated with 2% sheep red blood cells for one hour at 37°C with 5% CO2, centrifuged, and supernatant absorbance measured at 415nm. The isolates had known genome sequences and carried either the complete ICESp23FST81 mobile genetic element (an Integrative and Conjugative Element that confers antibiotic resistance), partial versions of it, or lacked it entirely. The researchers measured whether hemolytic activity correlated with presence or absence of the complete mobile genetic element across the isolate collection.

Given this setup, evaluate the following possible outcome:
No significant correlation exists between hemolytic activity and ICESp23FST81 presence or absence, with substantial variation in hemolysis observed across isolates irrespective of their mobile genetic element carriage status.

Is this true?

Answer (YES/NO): NO